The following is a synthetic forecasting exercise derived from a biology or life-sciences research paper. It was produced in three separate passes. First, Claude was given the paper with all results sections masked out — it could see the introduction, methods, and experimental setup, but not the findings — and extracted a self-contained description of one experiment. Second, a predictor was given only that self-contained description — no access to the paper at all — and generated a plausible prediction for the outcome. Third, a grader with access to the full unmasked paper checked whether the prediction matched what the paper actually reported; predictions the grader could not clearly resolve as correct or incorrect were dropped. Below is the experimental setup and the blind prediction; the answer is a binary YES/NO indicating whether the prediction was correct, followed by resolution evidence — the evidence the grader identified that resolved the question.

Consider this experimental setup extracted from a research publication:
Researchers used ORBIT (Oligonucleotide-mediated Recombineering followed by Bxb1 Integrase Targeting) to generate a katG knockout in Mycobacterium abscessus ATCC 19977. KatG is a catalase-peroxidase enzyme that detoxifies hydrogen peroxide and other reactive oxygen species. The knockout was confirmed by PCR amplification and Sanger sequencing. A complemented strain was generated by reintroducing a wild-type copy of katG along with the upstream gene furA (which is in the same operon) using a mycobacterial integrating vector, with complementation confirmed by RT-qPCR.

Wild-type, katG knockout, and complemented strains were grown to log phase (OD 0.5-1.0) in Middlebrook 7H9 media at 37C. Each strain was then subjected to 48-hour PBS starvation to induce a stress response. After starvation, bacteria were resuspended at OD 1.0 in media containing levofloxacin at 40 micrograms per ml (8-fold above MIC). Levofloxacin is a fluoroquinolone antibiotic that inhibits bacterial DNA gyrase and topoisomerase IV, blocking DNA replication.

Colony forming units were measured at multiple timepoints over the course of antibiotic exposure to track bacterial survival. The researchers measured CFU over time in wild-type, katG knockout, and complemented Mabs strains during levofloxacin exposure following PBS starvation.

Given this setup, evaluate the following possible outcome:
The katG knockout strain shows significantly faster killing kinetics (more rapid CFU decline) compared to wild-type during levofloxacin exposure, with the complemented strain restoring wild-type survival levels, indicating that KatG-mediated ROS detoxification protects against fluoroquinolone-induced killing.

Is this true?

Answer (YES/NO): NO